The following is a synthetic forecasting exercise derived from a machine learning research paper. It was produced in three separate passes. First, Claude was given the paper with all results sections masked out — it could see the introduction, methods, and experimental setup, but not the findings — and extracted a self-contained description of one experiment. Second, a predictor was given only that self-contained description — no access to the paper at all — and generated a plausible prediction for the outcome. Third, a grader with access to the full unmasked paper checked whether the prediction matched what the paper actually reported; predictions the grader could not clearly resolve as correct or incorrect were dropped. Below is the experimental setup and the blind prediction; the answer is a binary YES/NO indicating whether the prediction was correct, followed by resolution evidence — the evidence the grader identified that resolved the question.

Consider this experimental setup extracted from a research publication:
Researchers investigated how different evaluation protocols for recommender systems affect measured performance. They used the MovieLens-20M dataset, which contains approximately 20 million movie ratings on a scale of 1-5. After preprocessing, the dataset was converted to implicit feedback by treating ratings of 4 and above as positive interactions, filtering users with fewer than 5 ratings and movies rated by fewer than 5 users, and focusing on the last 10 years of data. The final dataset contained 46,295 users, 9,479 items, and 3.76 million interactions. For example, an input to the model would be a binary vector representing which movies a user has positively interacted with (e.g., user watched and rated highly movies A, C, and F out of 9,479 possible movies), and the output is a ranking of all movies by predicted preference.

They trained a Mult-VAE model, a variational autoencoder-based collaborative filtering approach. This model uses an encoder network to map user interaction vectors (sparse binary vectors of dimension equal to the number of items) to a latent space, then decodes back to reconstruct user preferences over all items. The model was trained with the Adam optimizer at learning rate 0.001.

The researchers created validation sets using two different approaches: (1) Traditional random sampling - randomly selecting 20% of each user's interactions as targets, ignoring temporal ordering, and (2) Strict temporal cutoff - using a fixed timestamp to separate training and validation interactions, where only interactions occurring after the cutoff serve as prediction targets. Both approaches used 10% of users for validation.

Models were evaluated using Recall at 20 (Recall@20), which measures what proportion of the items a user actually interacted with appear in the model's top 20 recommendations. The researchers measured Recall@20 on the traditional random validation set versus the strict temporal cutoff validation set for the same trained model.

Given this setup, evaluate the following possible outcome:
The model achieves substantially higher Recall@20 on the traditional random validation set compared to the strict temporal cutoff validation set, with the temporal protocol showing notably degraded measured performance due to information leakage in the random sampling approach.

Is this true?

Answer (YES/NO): YES